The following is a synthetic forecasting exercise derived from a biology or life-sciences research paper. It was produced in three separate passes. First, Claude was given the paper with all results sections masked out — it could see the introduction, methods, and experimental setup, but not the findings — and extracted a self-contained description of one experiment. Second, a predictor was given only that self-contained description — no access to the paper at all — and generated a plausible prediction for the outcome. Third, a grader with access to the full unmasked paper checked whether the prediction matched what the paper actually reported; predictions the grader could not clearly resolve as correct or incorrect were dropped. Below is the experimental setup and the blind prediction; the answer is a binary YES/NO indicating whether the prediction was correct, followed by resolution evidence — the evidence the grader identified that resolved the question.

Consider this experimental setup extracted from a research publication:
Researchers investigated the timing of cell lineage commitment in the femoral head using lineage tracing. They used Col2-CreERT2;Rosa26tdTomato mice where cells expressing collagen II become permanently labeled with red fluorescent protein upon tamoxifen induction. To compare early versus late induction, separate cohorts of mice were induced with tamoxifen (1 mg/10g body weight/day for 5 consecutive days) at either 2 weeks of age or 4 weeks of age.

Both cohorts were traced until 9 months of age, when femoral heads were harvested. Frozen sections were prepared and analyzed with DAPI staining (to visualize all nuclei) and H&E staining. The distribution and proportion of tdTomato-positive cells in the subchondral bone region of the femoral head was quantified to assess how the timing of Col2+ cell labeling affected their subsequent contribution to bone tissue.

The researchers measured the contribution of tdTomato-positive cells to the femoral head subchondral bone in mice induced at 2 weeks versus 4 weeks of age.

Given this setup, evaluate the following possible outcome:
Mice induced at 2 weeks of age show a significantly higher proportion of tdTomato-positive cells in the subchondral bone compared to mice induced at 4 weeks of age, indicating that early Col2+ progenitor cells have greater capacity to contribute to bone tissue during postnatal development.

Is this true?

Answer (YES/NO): YES